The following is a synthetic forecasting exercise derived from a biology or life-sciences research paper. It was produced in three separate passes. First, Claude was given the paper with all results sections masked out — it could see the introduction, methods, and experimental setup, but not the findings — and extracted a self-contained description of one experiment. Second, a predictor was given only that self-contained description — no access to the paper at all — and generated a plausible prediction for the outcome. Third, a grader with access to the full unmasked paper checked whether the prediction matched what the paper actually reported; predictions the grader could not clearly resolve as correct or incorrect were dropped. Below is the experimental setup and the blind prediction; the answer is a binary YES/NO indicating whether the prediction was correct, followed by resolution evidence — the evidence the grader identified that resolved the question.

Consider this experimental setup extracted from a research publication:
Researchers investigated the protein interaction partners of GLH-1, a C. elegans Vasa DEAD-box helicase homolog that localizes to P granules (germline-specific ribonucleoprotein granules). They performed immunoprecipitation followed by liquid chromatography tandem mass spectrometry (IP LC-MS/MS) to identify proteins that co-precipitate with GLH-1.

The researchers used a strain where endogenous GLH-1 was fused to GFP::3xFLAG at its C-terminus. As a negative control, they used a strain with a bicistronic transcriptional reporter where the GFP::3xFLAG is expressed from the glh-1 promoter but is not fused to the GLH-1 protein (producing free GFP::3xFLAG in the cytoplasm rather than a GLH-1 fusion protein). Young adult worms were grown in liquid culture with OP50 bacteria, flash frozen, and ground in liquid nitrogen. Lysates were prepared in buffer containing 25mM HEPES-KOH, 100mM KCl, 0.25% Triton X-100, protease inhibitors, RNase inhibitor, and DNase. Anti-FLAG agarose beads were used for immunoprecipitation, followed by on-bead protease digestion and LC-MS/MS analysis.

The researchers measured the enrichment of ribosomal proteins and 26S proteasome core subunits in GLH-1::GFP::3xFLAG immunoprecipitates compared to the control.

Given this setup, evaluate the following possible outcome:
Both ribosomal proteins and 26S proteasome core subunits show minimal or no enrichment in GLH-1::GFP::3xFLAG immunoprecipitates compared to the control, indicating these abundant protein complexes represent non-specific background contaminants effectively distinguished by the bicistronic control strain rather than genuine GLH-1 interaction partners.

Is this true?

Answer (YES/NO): NO